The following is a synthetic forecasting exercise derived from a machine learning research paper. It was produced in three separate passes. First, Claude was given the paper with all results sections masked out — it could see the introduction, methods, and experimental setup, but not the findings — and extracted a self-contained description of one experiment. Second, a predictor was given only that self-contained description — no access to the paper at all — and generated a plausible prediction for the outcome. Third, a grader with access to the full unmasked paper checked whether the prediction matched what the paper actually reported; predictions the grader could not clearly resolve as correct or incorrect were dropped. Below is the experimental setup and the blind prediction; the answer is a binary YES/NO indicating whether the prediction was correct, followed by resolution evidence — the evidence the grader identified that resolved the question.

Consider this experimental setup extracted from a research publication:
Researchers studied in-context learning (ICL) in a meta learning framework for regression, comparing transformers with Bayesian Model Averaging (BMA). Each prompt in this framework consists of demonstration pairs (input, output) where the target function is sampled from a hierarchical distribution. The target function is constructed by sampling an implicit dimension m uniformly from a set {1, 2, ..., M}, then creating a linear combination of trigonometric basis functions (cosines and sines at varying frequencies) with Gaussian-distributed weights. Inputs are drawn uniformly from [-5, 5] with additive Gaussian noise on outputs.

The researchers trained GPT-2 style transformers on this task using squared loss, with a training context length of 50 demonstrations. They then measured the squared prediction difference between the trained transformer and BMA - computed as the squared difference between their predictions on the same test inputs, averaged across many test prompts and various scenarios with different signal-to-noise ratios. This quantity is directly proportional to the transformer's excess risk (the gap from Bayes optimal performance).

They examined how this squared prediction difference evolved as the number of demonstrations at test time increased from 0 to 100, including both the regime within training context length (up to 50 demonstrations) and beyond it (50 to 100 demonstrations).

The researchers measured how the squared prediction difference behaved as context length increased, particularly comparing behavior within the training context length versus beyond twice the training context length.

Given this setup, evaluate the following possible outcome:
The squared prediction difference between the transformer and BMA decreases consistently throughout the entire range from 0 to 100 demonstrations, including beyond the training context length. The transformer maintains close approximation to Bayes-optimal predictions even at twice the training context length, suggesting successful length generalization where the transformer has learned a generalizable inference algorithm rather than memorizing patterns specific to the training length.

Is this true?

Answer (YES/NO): NO